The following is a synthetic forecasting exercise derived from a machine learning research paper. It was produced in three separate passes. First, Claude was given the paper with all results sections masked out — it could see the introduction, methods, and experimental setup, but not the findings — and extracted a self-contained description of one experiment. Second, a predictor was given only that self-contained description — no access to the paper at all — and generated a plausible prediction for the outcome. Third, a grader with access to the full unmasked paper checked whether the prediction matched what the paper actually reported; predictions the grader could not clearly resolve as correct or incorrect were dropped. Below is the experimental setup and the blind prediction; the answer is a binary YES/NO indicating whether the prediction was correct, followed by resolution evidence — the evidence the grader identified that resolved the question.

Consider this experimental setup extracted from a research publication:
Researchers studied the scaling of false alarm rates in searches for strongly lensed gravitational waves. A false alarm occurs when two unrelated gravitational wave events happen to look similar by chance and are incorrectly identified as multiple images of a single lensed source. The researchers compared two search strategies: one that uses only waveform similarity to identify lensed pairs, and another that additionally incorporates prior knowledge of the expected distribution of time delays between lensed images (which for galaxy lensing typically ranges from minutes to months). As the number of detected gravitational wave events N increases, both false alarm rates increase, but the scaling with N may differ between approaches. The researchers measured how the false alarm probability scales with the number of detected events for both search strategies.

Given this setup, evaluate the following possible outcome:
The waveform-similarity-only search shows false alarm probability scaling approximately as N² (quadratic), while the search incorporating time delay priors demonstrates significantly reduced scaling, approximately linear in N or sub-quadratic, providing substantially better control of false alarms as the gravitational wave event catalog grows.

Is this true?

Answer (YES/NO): YES